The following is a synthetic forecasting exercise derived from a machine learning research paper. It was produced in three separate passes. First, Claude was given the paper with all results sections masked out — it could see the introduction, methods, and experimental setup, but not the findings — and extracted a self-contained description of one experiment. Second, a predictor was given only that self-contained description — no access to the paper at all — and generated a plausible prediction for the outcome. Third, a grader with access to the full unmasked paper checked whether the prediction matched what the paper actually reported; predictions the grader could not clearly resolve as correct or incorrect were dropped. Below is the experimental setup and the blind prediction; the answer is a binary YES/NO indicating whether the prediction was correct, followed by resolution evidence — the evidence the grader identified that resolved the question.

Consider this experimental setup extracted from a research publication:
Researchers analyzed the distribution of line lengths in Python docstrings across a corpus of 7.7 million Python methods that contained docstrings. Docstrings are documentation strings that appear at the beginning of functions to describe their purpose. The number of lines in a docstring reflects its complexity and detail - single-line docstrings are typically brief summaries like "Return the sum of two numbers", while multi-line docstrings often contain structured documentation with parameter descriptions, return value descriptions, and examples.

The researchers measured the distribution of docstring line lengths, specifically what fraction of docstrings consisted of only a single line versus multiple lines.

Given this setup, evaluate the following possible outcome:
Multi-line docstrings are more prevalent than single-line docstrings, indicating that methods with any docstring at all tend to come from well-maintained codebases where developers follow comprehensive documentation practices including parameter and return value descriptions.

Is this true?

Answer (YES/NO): YES